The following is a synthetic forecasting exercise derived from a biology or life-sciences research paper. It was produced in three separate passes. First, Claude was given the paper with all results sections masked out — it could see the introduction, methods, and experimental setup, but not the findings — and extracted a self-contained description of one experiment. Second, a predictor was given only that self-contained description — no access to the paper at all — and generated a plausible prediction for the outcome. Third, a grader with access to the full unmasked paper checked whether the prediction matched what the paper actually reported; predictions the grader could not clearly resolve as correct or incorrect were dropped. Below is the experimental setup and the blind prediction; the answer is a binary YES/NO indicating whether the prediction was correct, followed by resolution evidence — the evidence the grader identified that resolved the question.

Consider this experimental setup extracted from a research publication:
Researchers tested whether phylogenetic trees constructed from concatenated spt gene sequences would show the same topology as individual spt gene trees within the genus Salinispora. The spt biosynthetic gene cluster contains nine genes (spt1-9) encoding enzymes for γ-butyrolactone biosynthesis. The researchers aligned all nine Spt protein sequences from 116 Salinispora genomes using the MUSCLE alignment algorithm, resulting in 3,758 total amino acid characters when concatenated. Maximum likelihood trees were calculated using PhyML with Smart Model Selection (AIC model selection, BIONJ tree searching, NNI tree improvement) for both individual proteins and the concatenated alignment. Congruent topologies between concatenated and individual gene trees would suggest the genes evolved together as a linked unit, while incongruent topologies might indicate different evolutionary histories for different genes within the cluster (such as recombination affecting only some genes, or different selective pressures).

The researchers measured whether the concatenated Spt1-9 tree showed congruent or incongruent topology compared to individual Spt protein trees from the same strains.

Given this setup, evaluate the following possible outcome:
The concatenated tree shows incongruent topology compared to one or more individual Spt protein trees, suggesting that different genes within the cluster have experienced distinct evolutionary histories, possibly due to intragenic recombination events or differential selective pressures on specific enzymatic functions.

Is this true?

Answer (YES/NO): NO